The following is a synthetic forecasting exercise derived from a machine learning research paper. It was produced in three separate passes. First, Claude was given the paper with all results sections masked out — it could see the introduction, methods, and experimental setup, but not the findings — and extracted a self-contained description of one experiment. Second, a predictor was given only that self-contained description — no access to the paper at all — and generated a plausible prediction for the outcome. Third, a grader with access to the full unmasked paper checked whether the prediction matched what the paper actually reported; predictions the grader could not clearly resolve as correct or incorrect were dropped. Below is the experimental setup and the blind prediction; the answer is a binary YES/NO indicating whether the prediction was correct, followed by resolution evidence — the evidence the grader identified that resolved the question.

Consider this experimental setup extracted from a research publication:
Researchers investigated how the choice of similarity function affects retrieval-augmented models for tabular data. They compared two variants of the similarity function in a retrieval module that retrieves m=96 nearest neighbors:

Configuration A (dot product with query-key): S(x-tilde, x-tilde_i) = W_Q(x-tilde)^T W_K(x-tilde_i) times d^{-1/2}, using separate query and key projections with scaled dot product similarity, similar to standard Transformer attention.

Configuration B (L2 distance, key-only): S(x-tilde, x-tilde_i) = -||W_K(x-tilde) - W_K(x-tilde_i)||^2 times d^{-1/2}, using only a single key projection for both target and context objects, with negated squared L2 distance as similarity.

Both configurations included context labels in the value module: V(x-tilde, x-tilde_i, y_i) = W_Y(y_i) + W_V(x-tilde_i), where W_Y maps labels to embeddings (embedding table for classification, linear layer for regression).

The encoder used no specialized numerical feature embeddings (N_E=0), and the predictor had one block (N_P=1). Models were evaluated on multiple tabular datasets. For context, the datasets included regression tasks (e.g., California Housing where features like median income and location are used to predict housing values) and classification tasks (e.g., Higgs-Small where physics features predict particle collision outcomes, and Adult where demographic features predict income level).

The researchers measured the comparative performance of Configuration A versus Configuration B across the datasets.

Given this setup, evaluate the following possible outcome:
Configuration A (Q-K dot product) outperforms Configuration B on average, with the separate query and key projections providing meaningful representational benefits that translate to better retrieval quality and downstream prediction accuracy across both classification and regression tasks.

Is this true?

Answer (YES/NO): NO